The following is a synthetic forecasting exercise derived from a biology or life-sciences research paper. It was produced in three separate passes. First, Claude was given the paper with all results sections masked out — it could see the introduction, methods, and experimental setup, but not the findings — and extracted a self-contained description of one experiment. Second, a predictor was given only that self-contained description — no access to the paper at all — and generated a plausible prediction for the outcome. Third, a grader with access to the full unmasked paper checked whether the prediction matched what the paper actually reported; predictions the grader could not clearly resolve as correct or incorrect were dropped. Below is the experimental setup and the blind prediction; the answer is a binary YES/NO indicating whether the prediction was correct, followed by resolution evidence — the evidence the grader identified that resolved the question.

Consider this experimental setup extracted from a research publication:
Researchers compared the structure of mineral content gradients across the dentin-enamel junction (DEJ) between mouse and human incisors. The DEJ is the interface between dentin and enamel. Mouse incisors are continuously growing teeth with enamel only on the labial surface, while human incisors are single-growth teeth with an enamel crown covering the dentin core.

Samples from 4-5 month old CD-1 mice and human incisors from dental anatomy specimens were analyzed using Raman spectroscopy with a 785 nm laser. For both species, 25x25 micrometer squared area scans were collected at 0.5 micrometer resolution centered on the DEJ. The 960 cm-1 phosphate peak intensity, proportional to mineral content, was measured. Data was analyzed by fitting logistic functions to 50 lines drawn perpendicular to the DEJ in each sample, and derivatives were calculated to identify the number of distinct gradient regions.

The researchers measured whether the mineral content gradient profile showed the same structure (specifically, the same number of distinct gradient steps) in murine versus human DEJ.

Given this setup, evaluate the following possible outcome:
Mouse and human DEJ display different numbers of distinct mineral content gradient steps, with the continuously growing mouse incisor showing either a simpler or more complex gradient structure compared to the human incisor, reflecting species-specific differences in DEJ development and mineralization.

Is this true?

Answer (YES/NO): YES